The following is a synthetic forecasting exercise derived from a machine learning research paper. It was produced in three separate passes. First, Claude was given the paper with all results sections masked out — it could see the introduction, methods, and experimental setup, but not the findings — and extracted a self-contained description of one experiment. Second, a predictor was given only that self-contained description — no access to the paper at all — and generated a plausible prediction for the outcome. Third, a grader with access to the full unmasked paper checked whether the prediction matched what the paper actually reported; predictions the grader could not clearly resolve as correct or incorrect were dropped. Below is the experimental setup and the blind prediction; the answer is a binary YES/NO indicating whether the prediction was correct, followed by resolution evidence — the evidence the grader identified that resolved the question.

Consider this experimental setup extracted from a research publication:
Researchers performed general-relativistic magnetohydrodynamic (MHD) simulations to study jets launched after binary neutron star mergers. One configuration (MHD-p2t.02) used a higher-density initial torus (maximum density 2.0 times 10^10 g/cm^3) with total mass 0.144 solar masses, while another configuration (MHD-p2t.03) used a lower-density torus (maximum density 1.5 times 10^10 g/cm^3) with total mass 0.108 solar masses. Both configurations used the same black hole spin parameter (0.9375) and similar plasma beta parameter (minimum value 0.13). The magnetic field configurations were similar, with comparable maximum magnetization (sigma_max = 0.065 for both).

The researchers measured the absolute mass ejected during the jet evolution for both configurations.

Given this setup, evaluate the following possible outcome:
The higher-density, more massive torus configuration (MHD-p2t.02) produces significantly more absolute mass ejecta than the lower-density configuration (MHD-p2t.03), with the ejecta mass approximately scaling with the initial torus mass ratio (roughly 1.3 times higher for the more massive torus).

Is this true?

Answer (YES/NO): YES